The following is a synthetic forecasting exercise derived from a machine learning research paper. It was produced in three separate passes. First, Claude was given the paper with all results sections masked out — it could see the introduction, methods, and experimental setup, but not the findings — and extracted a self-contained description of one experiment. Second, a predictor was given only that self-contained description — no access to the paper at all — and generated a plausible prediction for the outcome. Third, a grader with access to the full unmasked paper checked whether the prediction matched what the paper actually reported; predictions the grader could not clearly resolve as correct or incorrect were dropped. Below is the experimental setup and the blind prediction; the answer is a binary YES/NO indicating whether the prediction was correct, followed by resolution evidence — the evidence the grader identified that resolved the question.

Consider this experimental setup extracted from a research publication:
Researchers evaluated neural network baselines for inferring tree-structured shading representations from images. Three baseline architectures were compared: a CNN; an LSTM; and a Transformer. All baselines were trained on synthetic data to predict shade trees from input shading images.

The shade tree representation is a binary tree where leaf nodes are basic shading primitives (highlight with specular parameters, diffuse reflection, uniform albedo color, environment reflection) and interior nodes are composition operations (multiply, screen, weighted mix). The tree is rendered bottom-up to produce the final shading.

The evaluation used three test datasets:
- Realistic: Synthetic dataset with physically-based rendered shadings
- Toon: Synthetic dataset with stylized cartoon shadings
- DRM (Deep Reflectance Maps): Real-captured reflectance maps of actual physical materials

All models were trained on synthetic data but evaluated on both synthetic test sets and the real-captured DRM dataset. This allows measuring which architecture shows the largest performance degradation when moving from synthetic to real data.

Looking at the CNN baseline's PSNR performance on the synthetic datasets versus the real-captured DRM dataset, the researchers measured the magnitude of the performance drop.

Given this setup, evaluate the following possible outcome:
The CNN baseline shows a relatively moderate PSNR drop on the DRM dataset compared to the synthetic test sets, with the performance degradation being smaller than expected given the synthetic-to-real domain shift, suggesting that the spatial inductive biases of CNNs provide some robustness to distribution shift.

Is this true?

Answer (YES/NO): NO